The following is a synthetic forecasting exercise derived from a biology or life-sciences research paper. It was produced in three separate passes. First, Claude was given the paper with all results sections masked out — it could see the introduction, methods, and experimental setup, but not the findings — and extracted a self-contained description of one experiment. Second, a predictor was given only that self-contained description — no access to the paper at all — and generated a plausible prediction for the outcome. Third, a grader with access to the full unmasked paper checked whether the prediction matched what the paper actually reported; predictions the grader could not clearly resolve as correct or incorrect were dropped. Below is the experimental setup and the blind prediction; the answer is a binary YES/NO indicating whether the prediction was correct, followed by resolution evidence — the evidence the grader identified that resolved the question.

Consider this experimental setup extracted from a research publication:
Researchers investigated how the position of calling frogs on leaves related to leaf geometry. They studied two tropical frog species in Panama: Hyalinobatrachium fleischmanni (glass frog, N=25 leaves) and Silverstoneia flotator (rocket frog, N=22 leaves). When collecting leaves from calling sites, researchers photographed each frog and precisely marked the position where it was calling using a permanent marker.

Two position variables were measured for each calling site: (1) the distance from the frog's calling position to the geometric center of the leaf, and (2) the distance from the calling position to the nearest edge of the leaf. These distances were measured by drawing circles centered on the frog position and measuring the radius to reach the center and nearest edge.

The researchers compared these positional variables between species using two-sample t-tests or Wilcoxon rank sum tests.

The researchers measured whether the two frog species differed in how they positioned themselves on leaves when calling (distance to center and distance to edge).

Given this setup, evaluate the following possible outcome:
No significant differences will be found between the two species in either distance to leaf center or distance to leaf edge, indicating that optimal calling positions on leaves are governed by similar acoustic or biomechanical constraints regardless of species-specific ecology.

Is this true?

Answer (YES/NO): NO